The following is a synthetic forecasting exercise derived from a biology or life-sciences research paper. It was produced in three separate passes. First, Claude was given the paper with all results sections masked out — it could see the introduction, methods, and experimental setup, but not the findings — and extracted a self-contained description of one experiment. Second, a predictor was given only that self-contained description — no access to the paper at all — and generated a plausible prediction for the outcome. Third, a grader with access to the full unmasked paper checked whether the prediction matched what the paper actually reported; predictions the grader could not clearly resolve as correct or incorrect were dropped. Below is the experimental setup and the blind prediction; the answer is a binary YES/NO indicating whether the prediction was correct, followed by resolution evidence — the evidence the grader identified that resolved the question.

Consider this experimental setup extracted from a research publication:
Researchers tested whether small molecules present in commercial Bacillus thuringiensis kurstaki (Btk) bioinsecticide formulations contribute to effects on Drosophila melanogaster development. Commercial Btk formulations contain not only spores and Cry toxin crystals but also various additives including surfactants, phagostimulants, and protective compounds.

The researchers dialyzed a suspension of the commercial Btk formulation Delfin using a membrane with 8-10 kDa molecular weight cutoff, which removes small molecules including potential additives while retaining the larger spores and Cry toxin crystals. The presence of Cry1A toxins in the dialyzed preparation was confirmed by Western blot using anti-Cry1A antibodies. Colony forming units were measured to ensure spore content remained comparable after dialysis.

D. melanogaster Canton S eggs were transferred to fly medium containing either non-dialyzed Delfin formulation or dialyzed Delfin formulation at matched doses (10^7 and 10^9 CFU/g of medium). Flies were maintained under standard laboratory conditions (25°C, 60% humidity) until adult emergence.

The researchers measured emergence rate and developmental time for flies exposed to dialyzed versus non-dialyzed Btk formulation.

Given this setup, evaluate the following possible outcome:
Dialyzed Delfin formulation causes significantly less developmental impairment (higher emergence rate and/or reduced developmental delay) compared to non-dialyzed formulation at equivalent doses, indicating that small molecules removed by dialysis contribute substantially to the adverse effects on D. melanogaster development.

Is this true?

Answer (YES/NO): NO